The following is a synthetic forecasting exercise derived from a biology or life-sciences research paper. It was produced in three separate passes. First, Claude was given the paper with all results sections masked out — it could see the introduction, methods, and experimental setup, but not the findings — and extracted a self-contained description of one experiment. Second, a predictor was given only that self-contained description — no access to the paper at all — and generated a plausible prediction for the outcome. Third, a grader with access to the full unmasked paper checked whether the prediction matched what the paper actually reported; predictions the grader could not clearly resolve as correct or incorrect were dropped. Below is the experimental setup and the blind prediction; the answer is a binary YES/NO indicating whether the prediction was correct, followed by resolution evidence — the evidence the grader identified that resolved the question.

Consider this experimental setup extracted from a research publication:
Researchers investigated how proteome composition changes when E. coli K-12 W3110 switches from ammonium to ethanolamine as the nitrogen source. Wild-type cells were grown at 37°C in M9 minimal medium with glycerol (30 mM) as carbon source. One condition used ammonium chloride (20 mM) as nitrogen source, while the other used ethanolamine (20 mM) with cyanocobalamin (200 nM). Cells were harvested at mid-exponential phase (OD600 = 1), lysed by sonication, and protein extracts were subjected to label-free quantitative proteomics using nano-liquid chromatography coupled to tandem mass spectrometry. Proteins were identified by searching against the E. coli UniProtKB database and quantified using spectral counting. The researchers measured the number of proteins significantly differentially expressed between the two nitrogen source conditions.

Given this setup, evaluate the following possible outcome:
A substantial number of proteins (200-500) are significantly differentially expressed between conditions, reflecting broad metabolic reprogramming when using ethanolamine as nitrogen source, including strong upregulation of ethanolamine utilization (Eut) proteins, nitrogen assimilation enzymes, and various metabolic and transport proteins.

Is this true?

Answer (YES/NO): NO